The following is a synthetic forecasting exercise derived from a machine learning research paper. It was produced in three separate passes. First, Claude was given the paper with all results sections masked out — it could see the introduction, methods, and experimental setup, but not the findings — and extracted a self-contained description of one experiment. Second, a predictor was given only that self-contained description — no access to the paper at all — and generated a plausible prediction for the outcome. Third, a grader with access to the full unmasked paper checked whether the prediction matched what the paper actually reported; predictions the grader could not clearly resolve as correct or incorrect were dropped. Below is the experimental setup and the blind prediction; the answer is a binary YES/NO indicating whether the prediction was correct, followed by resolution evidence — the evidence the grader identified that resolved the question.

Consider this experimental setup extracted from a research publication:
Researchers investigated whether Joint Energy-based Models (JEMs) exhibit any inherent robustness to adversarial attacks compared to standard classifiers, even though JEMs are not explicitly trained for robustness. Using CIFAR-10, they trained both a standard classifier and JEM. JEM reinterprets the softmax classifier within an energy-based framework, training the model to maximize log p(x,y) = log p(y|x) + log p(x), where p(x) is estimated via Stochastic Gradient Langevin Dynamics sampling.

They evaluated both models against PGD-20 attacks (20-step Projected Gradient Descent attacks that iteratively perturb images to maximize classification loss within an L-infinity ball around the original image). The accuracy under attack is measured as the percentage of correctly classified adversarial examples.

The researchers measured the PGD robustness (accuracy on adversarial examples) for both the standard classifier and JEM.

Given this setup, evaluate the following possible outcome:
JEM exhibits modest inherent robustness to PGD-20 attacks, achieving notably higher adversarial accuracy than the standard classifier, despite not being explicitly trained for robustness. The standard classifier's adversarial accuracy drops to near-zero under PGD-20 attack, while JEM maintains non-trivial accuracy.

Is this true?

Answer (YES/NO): YES